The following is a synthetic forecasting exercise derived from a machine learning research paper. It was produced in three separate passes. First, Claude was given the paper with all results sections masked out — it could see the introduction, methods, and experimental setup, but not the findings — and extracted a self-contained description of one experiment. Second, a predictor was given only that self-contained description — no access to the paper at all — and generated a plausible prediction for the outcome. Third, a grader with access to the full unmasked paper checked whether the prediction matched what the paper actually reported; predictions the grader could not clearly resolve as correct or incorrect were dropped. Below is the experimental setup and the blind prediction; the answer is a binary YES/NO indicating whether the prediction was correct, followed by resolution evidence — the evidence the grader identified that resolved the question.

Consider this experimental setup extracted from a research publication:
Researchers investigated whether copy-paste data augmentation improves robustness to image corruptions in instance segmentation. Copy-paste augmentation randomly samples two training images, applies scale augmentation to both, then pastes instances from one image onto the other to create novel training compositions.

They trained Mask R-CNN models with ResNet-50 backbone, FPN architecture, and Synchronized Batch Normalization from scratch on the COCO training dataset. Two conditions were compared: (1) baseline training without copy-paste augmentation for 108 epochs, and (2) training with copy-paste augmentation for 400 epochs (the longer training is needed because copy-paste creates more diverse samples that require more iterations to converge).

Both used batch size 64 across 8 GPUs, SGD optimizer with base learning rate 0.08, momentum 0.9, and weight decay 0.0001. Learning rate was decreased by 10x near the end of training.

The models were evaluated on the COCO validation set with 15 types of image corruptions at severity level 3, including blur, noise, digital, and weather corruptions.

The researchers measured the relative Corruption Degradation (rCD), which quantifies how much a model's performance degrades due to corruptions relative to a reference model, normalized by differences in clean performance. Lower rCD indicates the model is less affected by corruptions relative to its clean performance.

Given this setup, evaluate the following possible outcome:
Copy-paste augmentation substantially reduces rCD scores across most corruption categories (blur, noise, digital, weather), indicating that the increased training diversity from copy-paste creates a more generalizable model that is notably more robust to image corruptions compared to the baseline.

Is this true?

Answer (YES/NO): NO